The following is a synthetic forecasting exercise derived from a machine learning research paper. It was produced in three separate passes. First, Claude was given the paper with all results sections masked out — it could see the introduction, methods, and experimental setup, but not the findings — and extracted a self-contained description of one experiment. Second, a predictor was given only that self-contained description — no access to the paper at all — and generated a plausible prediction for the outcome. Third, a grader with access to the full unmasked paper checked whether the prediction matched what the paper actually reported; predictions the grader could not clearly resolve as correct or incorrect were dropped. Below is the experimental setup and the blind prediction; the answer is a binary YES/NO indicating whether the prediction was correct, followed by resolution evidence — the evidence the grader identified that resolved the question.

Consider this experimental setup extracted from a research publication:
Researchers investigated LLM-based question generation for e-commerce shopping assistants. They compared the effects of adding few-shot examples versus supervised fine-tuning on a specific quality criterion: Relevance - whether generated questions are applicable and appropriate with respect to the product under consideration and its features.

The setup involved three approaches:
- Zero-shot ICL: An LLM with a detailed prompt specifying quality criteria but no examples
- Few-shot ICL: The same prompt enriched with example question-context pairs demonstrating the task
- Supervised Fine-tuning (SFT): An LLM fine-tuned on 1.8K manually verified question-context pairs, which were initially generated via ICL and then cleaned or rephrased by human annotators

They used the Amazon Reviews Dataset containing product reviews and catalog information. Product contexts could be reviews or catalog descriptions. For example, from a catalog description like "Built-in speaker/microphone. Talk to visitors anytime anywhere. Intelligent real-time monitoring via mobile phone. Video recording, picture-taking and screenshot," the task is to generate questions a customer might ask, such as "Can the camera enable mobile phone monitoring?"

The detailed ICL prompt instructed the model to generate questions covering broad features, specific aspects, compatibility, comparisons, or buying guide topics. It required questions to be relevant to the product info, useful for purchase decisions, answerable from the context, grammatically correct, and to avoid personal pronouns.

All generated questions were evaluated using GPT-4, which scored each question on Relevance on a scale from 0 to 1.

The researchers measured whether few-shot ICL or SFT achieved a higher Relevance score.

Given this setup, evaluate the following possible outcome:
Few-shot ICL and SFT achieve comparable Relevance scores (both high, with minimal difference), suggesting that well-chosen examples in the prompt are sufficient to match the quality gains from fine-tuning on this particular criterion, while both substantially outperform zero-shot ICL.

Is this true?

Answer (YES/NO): NO